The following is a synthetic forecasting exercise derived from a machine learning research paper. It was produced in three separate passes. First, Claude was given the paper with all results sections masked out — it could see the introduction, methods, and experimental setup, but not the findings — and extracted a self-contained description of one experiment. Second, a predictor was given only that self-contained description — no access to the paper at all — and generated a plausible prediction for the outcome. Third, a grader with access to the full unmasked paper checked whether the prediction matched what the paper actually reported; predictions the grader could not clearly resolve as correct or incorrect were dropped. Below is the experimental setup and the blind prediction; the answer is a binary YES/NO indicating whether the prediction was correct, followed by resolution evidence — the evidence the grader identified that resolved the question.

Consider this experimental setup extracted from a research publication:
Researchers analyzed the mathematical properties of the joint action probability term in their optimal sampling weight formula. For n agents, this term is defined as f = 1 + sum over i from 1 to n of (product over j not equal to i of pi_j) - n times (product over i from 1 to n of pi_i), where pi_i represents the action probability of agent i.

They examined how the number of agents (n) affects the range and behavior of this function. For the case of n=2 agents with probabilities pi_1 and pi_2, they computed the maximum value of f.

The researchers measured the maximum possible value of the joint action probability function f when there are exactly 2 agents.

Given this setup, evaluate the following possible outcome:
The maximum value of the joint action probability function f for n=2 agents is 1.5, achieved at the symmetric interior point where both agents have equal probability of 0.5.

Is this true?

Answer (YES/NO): NO